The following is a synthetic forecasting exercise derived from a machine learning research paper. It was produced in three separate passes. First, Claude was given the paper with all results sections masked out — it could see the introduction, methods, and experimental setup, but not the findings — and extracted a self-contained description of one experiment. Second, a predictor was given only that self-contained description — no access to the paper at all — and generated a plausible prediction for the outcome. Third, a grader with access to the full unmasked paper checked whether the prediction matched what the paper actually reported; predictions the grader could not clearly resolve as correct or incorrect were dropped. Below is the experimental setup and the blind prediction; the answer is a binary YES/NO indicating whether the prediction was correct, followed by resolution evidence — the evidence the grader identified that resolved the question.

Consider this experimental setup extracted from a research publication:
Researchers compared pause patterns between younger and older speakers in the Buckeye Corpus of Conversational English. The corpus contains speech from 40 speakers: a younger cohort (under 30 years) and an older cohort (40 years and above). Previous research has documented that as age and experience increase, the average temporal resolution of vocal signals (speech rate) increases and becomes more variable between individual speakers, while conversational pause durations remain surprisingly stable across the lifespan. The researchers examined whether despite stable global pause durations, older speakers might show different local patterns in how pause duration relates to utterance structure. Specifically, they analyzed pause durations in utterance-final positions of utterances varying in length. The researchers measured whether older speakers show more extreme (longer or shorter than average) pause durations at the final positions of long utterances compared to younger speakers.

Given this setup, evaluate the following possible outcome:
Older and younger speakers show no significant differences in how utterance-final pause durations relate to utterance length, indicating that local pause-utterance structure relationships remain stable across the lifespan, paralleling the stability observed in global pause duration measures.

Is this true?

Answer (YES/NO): NO